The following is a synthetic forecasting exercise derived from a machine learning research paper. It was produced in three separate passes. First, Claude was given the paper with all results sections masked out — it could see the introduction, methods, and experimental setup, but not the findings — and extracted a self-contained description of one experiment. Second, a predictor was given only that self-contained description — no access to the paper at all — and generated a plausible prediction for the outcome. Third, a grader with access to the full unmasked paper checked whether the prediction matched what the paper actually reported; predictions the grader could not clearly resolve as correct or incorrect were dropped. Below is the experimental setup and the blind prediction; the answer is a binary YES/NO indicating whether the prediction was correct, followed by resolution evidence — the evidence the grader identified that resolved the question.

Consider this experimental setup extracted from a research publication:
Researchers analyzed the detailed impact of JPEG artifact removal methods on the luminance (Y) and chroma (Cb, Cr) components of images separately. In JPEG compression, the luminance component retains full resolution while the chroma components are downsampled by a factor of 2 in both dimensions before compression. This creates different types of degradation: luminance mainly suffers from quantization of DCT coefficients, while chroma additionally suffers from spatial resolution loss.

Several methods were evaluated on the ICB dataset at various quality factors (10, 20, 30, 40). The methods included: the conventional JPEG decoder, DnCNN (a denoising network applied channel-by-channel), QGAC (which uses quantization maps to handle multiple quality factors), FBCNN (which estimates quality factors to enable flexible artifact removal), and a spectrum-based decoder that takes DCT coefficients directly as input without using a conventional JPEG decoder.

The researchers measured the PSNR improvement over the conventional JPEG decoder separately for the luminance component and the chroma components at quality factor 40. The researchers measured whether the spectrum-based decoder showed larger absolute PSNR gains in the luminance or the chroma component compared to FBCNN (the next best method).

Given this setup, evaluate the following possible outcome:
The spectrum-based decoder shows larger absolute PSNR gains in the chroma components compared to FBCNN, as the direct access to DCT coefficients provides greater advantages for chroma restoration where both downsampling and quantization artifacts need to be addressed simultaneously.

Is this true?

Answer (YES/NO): YES